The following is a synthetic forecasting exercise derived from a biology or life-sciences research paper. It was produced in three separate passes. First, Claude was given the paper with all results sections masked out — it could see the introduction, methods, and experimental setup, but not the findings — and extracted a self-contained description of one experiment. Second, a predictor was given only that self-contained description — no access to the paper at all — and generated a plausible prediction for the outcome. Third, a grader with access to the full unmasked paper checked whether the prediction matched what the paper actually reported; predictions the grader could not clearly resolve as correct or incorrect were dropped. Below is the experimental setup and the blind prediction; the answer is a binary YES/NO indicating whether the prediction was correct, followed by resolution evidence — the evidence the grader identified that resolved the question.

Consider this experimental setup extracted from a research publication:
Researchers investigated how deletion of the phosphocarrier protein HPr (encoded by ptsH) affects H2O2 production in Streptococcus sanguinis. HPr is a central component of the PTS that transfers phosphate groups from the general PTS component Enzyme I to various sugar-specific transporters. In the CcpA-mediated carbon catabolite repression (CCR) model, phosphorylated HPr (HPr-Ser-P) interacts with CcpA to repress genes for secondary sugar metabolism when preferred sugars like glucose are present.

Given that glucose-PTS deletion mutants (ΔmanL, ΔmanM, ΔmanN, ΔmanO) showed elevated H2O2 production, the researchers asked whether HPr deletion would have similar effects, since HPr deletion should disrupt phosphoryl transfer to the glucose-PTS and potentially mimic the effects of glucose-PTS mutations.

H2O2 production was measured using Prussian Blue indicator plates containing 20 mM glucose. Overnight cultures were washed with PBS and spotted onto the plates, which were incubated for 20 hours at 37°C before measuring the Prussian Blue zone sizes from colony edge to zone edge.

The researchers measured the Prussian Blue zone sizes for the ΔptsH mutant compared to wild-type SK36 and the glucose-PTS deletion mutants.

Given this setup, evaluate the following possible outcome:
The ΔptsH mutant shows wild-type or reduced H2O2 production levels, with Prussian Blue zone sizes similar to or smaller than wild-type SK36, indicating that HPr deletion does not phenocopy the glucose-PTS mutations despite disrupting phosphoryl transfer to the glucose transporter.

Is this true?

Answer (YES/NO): NO